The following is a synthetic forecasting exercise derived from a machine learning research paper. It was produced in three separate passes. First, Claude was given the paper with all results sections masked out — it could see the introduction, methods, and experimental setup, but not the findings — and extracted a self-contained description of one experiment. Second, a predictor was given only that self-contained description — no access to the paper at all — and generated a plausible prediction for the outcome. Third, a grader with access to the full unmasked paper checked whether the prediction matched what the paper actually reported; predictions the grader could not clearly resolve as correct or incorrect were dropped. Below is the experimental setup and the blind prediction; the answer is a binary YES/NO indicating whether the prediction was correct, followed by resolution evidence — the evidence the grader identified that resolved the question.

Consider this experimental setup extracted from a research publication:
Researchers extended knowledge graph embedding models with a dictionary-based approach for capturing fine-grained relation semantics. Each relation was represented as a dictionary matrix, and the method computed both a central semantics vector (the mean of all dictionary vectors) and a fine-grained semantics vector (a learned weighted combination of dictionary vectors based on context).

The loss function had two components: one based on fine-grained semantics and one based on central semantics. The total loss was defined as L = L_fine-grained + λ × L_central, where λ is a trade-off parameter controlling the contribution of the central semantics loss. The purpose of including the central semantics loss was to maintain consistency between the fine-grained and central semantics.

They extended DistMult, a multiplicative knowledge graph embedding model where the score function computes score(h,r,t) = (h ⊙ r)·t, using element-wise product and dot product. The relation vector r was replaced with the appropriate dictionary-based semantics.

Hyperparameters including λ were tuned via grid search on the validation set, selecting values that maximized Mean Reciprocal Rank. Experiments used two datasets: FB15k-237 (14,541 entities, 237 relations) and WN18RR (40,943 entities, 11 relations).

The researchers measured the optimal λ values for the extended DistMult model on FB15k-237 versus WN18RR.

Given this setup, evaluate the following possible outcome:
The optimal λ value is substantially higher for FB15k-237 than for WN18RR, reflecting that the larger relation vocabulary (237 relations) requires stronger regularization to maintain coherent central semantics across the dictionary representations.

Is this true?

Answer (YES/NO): YES